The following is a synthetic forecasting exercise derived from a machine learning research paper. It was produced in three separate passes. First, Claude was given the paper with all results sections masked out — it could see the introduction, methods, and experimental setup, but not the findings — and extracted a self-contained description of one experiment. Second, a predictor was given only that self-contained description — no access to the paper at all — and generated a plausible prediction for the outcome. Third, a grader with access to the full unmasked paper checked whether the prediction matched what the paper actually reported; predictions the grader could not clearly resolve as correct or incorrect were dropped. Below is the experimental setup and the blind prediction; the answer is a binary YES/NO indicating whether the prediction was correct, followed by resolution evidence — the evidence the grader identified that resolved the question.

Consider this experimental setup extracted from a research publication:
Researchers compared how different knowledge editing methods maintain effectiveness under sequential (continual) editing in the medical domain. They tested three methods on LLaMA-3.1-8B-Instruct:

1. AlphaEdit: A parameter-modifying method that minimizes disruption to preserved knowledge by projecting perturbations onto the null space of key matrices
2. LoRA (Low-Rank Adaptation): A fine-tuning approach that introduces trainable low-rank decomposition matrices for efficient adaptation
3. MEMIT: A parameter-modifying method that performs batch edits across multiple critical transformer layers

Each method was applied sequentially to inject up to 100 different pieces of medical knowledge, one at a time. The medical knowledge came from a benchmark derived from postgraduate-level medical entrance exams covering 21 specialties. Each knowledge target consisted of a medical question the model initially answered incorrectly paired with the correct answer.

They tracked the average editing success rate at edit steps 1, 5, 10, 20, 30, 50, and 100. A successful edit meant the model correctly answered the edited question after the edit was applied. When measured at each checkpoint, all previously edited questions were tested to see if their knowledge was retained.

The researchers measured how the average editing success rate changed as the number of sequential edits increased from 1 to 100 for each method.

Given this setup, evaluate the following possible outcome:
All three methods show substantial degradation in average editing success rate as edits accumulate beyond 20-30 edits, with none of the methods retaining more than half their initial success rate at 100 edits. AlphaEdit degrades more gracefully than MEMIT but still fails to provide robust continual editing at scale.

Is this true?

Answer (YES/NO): NO